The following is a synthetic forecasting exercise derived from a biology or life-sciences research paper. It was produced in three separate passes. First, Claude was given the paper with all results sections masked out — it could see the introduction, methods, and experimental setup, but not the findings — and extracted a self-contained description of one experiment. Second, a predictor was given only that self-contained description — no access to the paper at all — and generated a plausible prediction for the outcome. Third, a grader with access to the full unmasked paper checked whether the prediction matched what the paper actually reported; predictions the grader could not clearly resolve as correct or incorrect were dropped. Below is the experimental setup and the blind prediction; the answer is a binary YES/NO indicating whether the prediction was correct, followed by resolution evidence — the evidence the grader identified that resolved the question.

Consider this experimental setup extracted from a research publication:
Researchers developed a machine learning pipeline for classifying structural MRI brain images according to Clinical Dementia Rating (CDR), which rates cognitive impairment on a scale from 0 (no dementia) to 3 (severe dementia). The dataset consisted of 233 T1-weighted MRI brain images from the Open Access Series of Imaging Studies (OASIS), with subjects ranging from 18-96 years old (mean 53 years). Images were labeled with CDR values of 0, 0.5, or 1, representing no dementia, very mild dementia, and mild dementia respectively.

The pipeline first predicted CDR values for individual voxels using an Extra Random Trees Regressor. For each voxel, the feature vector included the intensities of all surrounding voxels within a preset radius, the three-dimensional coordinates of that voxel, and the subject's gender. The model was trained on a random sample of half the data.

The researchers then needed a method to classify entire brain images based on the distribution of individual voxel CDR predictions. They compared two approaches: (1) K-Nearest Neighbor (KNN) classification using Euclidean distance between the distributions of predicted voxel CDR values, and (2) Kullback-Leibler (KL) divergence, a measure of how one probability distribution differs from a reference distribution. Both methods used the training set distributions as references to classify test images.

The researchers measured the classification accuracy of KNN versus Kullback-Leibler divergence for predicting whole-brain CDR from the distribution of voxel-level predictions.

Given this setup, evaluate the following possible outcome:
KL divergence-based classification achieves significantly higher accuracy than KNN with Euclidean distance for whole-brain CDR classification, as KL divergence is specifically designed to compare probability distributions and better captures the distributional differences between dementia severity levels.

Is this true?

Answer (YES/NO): NO